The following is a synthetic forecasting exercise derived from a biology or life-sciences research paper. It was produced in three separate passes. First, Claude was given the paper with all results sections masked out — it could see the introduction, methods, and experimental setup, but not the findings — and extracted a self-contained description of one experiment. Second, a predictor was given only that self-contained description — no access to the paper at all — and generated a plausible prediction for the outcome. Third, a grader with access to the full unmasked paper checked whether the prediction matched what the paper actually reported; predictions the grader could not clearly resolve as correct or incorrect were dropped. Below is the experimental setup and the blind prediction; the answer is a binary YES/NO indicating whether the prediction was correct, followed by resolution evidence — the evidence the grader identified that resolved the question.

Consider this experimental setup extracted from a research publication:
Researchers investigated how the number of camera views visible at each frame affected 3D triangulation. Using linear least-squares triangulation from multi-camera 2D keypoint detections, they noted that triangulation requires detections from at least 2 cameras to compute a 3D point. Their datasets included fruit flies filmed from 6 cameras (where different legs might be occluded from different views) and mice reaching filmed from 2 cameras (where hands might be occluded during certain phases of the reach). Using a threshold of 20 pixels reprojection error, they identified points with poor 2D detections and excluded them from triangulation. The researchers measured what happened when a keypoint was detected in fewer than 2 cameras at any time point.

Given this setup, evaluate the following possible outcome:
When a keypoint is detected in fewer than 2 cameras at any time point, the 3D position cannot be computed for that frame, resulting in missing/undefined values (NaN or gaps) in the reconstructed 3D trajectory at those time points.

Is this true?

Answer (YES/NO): YES